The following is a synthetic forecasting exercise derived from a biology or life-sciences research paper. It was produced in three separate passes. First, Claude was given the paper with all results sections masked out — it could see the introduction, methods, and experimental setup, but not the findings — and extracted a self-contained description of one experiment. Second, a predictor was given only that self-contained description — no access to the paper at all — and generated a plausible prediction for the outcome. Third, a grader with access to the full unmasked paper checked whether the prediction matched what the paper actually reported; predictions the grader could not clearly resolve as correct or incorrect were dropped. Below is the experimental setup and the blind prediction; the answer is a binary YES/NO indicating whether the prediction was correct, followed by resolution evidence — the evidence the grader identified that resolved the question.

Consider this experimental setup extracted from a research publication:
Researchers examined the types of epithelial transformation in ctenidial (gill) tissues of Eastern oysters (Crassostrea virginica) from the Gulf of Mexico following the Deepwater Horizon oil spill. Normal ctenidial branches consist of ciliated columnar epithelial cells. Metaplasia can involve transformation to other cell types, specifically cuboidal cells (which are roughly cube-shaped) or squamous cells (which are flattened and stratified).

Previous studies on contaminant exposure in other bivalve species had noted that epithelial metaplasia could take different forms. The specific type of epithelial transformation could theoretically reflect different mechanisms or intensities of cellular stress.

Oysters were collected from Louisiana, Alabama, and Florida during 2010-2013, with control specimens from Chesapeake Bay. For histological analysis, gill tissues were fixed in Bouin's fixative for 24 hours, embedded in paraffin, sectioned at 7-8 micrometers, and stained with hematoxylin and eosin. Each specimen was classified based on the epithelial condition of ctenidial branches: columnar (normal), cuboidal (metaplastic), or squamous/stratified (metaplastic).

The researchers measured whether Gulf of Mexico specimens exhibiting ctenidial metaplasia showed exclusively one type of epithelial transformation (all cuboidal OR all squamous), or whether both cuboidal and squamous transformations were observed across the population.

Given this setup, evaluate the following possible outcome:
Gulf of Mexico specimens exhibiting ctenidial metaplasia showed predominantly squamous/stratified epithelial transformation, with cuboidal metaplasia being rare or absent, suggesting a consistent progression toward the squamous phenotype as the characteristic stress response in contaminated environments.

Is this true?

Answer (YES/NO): NO